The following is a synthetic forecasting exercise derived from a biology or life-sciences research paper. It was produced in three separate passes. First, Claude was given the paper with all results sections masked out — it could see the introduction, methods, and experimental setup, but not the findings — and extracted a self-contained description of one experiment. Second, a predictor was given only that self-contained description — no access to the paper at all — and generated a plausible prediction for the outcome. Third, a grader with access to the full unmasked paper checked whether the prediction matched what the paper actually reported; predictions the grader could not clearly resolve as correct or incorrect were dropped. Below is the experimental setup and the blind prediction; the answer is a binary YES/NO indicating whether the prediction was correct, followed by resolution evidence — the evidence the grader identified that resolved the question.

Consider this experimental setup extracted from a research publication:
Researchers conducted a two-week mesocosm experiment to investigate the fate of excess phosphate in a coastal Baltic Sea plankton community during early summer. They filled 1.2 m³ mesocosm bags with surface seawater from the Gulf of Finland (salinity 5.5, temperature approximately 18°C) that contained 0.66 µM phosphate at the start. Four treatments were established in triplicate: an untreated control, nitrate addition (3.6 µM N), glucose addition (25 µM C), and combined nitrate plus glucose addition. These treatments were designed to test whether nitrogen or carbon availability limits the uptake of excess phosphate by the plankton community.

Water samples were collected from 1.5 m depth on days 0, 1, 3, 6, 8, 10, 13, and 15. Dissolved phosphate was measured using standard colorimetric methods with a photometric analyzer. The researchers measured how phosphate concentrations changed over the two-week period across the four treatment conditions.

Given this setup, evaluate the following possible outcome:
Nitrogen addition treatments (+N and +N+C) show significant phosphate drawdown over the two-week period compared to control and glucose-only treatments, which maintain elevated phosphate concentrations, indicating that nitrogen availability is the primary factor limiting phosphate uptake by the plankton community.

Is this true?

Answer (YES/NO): YES